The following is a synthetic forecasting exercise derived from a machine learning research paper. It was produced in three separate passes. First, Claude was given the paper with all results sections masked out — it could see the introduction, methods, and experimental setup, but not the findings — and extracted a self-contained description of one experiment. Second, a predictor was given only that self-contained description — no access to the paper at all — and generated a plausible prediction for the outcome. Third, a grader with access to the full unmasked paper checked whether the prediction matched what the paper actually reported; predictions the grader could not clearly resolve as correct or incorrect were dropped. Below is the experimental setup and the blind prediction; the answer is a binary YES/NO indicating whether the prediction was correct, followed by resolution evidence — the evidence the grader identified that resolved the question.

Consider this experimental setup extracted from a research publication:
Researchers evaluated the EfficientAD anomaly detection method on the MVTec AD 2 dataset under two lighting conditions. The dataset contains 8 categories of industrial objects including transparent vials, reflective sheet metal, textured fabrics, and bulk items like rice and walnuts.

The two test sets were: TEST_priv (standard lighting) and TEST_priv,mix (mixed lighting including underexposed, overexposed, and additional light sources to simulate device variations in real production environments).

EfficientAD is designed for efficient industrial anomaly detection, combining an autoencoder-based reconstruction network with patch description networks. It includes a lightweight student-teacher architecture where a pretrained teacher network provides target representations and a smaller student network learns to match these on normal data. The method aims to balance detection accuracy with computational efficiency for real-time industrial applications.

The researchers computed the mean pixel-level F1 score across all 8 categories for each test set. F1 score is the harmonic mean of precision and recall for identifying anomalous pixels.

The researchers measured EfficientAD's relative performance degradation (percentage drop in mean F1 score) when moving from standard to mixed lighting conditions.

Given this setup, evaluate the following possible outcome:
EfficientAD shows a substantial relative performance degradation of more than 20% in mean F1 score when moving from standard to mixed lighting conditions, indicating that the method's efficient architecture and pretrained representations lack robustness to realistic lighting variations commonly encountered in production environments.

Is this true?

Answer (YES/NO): YES